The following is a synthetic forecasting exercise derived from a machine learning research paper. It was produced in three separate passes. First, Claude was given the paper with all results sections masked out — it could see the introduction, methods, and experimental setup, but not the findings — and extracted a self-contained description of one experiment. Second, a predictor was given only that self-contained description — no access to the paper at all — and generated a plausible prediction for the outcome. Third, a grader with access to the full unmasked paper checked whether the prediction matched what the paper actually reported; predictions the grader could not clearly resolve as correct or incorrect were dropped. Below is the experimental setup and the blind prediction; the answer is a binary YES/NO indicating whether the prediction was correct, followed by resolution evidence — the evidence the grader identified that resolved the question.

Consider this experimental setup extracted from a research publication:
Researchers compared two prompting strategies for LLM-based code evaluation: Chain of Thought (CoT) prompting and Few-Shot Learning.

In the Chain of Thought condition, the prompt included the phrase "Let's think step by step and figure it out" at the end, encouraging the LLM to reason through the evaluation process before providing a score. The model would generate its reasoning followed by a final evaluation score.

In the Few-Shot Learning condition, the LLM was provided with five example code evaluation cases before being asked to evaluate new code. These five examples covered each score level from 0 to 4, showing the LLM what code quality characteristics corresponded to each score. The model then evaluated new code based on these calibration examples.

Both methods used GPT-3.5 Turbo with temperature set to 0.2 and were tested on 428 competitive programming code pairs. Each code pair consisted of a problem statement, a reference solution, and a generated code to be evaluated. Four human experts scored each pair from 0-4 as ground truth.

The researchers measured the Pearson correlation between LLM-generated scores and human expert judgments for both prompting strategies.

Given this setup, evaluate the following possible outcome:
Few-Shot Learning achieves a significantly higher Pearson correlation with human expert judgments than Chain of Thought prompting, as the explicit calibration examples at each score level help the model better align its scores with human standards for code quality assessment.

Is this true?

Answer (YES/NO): NO